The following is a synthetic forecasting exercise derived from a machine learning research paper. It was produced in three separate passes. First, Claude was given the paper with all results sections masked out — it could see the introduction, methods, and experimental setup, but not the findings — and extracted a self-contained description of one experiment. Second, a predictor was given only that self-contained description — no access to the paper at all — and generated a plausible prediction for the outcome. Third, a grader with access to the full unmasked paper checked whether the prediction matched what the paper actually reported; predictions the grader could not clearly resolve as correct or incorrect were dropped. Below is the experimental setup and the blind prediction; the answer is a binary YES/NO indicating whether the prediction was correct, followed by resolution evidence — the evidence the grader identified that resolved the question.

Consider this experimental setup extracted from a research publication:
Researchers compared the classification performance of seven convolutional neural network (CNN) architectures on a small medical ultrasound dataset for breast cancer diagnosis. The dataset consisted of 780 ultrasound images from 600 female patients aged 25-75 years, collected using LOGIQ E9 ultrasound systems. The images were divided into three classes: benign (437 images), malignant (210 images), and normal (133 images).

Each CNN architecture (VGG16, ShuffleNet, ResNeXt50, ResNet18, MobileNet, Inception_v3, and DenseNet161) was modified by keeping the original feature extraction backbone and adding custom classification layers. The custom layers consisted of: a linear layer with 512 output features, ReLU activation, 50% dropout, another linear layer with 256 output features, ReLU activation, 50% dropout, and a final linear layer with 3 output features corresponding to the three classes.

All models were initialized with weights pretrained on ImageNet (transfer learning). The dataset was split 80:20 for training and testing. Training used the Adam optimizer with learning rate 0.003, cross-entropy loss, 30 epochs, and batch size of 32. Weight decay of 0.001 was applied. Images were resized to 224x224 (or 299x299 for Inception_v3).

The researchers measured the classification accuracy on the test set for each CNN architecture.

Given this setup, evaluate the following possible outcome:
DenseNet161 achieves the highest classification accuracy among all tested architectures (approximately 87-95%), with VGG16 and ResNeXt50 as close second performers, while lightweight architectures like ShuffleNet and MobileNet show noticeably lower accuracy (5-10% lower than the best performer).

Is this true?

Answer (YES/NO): NO